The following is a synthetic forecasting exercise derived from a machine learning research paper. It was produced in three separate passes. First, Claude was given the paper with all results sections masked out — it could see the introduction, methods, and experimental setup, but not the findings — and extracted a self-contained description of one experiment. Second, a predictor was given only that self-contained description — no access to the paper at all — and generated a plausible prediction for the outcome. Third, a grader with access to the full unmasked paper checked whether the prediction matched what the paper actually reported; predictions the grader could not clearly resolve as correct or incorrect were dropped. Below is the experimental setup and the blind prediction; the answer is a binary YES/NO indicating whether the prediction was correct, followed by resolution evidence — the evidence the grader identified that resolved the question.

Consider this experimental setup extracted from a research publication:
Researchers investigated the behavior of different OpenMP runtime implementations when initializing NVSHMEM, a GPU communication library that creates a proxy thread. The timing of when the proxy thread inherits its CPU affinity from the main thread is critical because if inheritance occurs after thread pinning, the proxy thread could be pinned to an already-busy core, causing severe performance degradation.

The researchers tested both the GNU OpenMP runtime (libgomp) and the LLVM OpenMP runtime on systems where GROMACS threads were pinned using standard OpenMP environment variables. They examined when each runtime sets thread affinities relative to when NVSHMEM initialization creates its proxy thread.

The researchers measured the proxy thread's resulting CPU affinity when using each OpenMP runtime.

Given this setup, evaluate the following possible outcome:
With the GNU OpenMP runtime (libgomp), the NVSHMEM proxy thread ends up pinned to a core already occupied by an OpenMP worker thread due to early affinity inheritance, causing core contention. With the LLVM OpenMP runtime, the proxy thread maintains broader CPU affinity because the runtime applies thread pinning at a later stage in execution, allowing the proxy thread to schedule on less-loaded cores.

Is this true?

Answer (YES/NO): YES